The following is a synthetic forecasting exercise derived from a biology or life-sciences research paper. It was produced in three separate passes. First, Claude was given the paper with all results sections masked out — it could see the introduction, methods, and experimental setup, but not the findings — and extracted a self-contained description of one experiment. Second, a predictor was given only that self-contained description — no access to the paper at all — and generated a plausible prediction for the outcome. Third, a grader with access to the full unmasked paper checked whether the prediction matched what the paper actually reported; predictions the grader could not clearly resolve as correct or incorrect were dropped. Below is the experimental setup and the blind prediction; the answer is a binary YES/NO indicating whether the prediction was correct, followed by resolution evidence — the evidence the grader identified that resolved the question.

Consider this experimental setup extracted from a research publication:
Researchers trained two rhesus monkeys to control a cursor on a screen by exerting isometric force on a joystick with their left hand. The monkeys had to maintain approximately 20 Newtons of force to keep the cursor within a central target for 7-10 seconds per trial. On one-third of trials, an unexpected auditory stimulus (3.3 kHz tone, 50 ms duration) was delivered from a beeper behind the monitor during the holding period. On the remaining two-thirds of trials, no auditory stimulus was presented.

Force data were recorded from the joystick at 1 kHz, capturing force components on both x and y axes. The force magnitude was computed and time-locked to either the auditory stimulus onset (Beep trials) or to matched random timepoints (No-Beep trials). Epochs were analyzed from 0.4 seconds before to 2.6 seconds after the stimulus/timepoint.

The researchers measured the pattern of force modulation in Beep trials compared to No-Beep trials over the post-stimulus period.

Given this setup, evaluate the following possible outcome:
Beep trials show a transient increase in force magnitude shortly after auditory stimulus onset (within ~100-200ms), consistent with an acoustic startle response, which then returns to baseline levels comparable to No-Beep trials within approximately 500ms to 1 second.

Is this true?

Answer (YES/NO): NO